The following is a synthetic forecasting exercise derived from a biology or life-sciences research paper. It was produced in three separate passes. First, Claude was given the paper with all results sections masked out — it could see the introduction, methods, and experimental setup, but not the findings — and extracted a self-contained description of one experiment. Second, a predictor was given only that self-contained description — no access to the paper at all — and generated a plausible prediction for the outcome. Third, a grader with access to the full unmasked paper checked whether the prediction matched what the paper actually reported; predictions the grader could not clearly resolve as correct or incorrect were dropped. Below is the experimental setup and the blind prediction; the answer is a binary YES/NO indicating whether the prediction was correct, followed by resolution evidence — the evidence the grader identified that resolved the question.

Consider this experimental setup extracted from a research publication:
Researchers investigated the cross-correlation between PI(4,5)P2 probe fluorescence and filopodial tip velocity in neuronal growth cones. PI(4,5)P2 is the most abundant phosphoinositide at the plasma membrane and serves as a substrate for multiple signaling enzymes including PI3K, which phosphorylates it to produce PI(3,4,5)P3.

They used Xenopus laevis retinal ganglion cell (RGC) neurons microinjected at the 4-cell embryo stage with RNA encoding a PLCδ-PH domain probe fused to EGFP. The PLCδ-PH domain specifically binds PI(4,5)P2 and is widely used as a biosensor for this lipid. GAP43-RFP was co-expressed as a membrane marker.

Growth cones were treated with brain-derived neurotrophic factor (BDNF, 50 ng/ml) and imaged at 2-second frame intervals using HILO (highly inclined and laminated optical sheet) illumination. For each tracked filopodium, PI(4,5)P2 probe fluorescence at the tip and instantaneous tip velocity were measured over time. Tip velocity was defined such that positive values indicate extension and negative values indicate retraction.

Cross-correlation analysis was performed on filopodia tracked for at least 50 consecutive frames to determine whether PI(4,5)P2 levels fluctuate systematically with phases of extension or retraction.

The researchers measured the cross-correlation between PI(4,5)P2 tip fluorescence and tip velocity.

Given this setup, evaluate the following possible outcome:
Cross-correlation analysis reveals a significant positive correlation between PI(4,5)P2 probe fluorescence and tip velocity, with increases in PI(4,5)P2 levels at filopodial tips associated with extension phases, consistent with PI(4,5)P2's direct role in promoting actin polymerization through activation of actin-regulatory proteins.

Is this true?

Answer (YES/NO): NO